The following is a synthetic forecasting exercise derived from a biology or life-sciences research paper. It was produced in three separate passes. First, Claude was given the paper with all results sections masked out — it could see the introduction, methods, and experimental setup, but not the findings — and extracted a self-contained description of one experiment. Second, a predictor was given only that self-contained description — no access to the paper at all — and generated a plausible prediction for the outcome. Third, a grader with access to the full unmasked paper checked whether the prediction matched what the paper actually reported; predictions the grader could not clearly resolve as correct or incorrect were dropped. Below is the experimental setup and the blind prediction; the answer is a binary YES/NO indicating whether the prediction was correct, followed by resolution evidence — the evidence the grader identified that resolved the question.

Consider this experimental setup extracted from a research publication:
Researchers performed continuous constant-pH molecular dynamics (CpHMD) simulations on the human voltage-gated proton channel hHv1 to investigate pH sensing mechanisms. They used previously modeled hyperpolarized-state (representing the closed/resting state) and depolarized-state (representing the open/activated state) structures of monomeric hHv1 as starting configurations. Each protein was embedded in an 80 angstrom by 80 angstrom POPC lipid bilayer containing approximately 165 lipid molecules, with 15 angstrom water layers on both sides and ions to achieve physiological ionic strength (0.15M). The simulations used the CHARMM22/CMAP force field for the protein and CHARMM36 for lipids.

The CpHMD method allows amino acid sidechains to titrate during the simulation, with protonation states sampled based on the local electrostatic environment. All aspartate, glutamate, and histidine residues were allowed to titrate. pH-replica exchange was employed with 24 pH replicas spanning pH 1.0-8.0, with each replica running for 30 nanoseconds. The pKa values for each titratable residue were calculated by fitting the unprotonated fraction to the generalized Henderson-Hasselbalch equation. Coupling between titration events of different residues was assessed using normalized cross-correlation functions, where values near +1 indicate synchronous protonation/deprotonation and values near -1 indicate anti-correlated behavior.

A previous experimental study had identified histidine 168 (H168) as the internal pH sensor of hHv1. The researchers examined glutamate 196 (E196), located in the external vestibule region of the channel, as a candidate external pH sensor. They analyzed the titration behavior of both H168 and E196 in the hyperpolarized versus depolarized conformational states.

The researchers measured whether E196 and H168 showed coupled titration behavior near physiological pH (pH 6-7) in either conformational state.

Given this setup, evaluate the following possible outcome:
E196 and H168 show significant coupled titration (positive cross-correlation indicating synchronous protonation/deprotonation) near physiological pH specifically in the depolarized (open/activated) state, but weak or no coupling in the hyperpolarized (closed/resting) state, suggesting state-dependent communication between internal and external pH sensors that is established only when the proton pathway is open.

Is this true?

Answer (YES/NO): NO